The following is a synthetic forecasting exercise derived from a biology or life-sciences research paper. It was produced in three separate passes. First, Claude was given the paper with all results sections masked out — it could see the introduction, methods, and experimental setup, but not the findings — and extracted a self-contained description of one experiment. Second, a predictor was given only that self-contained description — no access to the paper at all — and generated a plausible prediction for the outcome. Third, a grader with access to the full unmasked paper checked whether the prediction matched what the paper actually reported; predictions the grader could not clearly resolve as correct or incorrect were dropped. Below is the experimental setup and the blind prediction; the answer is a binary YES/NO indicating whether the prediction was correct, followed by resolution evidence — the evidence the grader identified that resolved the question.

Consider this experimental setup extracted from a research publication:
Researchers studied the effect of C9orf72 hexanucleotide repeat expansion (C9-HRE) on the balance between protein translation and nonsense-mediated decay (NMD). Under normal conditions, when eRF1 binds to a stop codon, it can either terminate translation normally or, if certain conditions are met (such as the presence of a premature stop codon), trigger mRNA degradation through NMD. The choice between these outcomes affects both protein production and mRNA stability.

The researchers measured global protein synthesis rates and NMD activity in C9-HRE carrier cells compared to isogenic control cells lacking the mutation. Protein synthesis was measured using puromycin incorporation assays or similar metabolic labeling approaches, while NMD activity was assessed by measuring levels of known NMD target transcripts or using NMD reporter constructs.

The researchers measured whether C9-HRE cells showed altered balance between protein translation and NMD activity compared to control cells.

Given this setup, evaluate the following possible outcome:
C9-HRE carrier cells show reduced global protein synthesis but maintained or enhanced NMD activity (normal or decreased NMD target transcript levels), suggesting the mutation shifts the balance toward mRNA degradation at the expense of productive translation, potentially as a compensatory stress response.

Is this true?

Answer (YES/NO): YES